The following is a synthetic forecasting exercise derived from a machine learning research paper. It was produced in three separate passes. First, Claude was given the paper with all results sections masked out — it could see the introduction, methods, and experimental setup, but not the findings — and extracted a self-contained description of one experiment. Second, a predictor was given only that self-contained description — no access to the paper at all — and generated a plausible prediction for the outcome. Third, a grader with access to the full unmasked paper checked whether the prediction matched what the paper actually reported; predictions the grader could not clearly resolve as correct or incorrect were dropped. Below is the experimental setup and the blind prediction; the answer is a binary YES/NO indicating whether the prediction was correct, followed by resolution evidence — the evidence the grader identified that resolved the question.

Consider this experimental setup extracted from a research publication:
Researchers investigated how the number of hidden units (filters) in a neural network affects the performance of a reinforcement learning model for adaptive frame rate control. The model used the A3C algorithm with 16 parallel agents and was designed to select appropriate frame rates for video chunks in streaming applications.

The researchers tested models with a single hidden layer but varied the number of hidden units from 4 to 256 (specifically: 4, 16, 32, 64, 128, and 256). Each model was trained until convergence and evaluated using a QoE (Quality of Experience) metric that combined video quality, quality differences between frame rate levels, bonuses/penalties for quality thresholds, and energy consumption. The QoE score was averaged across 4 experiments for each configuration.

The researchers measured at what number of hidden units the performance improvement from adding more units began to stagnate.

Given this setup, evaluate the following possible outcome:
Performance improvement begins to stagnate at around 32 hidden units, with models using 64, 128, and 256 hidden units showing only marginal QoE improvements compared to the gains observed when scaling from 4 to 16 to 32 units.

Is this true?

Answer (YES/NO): NO